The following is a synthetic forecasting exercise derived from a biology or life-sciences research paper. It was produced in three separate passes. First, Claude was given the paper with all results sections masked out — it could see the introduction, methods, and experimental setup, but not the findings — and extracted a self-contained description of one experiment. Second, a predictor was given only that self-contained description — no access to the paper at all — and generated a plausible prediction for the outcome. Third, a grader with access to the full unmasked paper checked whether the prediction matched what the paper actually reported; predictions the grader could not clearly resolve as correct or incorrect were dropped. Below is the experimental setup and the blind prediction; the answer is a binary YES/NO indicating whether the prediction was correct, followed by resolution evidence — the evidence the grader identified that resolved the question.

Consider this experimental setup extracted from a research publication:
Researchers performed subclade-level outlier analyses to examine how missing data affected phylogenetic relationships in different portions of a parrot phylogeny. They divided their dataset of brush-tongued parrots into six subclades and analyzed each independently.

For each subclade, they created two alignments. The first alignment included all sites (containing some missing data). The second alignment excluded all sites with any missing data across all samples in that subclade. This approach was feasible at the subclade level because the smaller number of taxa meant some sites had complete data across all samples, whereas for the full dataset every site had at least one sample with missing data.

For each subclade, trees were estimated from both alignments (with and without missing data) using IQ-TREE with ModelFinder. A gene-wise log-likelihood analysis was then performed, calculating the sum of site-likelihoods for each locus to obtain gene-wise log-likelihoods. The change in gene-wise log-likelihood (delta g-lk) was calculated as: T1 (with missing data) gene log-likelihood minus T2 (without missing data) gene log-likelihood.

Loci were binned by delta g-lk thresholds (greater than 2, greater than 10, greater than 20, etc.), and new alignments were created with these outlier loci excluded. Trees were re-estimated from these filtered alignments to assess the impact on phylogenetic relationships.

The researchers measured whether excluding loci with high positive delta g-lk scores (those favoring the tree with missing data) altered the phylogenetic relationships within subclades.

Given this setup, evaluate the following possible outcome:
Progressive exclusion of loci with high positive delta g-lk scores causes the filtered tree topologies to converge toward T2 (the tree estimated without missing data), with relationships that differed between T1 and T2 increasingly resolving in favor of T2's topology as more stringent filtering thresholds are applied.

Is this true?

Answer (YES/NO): NO